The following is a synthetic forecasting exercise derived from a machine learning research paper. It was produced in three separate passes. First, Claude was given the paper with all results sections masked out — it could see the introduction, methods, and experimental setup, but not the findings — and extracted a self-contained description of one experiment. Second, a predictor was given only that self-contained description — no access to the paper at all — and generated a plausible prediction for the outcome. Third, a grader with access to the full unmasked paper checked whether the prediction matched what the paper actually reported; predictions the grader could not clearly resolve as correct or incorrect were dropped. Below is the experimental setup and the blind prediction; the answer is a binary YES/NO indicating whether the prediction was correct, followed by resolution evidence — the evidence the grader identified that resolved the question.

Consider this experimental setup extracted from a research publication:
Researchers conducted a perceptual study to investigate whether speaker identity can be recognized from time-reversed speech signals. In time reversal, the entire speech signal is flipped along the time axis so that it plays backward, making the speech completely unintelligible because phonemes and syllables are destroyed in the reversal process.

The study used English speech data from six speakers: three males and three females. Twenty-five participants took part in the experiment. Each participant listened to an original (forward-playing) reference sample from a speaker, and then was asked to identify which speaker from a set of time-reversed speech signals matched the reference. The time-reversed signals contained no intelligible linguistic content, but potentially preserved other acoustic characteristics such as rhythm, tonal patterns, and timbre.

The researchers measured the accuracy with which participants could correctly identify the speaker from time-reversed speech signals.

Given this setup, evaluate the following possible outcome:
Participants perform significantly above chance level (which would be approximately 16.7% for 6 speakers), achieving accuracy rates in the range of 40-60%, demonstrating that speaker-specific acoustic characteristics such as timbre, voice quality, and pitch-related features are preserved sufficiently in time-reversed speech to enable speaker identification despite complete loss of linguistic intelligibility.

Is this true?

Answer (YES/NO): NO